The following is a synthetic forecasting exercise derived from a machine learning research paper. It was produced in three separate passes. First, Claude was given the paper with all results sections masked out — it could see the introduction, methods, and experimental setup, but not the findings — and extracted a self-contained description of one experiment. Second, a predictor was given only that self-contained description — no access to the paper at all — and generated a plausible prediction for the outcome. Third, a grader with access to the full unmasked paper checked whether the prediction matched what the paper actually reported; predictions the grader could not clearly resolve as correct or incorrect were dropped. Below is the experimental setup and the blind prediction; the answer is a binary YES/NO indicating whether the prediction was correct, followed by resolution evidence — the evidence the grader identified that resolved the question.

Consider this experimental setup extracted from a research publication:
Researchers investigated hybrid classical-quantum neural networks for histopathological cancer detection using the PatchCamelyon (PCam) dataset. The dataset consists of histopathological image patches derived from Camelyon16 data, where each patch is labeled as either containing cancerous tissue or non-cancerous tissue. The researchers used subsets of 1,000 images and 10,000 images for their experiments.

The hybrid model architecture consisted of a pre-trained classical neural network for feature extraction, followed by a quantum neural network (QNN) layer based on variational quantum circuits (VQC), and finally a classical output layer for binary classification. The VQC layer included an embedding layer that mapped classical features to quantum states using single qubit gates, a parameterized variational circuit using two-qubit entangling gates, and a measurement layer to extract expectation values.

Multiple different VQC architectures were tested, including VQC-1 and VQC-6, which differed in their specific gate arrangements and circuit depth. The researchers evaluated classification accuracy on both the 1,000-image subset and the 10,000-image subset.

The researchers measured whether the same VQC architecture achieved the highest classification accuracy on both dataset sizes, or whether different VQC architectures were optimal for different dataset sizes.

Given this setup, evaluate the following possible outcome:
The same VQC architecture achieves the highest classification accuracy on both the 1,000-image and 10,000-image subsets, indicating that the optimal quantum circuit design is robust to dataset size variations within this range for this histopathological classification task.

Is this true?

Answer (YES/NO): NO